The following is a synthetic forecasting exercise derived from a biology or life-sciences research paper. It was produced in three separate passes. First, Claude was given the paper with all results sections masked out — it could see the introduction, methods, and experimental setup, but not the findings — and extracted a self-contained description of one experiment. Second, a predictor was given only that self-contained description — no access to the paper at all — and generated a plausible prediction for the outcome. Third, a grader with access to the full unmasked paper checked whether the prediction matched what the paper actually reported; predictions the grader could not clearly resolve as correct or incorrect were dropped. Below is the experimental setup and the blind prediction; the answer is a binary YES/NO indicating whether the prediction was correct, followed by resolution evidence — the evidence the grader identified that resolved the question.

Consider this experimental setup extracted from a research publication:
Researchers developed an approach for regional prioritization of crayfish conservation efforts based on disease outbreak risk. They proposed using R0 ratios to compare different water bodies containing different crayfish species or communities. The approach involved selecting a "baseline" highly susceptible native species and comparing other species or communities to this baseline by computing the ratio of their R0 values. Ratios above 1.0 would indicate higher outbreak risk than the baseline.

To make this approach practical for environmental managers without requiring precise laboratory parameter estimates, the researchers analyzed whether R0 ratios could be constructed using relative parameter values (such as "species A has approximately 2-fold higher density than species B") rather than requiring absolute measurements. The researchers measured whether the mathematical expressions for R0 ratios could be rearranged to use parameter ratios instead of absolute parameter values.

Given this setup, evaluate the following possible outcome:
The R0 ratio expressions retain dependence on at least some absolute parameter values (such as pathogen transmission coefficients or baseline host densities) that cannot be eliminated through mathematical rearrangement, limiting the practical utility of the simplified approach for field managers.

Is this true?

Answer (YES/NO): NO